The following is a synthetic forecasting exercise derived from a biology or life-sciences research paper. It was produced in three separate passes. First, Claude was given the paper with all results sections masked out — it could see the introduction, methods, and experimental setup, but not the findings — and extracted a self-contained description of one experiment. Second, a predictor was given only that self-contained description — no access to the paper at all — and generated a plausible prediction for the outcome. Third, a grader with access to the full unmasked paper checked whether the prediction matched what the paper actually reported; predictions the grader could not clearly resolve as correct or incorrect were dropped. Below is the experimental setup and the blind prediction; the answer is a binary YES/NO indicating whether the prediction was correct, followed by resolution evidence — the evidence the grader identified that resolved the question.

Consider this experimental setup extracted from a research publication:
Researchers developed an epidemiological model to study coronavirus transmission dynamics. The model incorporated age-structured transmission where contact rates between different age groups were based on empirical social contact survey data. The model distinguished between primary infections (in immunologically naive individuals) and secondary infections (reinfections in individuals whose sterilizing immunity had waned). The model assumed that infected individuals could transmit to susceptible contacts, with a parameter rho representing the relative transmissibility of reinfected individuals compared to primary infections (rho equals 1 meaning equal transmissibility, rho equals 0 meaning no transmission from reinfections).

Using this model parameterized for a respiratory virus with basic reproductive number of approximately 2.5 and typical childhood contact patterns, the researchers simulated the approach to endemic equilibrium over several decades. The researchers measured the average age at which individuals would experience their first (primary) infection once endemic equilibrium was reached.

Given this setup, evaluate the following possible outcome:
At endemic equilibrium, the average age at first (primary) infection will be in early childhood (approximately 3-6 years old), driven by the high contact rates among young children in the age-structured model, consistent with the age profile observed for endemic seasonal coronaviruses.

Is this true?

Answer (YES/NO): YES